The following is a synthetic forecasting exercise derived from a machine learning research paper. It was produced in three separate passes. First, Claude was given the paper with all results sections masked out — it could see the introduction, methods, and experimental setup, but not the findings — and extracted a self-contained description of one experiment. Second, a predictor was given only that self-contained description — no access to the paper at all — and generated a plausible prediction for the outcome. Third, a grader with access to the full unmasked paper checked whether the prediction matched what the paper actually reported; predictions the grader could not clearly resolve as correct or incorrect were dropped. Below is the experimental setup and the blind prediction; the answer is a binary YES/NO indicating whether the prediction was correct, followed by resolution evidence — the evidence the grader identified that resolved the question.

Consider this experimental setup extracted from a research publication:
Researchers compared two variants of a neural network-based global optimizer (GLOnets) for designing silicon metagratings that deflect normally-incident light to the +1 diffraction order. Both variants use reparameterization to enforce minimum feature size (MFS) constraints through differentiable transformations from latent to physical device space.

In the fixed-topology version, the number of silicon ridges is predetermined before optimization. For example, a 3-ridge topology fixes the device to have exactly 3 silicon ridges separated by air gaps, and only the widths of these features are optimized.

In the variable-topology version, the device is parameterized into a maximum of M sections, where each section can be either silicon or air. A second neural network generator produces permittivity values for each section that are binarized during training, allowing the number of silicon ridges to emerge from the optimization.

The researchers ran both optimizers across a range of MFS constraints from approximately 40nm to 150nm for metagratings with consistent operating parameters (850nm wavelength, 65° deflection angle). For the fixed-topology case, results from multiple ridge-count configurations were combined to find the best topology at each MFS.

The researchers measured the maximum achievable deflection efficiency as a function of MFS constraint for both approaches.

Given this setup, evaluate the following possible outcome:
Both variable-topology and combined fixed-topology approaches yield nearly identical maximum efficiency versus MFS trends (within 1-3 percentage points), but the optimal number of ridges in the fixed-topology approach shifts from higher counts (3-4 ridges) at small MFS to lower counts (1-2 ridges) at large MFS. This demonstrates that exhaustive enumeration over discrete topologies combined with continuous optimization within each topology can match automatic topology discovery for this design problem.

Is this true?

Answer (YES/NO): NO